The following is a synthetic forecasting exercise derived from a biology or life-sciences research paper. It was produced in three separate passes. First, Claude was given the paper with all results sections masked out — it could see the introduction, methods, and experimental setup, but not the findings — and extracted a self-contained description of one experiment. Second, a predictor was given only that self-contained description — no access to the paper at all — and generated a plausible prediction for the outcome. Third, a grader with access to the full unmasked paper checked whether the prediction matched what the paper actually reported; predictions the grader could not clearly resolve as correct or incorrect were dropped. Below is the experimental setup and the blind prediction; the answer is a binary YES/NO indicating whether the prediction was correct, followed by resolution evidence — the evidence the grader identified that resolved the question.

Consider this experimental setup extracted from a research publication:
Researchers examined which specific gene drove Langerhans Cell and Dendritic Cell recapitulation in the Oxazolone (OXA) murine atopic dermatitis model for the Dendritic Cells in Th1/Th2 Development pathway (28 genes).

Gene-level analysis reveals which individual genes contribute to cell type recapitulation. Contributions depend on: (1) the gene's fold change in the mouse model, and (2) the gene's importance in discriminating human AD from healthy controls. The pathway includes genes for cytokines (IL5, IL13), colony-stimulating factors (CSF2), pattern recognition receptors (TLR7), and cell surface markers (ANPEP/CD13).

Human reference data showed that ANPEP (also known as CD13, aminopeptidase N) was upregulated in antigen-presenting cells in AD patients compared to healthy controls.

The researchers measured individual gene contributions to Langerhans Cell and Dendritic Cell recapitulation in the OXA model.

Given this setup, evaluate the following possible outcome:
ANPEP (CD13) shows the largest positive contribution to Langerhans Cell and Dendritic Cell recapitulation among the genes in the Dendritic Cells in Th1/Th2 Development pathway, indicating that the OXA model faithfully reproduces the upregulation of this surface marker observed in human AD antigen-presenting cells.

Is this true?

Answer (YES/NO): YES